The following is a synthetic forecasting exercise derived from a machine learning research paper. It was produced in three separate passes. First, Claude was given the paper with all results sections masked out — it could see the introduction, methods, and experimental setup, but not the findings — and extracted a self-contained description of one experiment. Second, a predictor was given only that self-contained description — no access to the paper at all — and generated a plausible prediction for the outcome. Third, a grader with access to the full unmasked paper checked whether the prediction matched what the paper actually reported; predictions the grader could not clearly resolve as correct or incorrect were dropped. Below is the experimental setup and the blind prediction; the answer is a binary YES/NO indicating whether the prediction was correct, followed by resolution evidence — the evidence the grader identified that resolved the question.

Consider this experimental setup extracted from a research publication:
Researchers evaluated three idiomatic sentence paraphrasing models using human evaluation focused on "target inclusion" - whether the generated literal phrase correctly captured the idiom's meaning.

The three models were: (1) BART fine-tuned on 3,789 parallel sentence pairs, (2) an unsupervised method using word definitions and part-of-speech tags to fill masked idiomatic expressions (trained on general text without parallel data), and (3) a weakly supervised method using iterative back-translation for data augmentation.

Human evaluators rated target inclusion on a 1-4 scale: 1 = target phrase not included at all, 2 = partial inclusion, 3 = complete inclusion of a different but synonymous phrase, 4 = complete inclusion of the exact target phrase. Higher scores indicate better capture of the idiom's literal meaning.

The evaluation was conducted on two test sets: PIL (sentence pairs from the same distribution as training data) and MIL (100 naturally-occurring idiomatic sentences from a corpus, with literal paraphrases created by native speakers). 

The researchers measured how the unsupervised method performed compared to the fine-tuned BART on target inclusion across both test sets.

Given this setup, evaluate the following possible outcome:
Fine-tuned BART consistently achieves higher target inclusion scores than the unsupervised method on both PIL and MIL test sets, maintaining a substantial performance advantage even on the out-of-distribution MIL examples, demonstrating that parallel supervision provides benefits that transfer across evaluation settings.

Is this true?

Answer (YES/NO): NO